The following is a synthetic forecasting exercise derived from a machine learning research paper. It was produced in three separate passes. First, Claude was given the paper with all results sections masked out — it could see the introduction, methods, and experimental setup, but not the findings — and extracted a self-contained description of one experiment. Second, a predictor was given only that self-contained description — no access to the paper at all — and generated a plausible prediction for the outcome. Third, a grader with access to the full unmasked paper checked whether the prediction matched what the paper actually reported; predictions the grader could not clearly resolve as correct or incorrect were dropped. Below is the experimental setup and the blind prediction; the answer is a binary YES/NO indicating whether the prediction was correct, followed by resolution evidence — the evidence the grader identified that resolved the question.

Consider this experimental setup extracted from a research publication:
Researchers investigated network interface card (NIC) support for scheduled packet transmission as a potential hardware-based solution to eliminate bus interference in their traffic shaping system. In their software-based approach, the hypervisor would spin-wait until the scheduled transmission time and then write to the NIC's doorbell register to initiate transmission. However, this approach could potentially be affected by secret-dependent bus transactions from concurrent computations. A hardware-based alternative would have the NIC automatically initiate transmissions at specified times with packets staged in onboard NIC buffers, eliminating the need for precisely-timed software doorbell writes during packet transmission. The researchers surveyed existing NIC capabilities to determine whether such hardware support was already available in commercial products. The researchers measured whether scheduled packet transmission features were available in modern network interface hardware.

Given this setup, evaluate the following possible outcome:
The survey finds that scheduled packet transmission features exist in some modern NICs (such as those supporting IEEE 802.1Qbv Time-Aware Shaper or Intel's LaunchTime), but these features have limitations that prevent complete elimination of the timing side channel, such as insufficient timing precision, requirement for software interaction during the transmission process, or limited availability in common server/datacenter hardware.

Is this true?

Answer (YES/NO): NO